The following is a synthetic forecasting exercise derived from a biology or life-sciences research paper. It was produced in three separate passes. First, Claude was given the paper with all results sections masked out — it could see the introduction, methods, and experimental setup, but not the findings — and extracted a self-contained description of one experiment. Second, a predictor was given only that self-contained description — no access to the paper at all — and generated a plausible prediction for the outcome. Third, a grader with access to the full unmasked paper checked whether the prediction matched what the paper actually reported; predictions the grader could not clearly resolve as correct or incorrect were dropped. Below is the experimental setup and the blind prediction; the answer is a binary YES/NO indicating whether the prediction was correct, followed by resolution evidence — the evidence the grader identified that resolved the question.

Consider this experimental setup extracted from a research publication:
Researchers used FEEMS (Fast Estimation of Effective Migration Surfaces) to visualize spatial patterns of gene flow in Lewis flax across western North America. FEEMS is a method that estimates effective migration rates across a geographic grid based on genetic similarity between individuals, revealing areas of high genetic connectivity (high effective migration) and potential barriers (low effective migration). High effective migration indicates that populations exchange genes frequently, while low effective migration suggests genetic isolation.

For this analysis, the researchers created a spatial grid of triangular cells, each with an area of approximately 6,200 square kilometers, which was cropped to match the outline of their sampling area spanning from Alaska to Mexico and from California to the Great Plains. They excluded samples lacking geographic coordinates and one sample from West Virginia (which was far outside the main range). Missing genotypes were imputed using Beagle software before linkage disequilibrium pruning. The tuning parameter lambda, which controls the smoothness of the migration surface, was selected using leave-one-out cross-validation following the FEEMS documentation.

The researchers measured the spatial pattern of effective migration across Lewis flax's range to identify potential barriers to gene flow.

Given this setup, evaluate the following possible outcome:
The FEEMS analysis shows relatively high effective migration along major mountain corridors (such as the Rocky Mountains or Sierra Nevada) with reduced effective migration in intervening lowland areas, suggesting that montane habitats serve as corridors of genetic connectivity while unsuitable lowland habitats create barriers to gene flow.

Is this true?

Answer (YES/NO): NO